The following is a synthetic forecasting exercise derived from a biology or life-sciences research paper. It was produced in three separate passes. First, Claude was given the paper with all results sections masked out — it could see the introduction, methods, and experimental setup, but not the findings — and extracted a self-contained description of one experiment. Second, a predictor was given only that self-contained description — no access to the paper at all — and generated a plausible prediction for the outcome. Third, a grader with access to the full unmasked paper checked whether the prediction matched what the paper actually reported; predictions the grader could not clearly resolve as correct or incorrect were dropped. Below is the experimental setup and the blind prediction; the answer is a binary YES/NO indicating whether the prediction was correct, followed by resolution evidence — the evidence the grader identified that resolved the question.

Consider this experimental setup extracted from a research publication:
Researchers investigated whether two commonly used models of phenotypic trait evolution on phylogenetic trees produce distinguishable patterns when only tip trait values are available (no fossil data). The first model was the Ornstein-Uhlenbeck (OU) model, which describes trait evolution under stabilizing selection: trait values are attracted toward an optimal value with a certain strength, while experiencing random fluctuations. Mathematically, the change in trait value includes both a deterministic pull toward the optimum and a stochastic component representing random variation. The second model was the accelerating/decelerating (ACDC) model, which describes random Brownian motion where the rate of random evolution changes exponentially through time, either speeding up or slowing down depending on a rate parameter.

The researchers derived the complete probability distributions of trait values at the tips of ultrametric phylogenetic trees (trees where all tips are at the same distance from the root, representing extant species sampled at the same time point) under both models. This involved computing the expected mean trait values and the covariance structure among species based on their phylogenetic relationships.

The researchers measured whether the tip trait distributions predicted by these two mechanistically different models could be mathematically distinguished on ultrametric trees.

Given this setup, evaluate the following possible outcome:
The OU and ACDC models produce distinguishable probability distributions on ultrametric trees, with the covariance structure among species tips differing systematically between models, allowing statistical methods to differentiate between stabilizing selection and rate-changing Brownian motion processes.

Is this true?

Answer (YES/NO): NO